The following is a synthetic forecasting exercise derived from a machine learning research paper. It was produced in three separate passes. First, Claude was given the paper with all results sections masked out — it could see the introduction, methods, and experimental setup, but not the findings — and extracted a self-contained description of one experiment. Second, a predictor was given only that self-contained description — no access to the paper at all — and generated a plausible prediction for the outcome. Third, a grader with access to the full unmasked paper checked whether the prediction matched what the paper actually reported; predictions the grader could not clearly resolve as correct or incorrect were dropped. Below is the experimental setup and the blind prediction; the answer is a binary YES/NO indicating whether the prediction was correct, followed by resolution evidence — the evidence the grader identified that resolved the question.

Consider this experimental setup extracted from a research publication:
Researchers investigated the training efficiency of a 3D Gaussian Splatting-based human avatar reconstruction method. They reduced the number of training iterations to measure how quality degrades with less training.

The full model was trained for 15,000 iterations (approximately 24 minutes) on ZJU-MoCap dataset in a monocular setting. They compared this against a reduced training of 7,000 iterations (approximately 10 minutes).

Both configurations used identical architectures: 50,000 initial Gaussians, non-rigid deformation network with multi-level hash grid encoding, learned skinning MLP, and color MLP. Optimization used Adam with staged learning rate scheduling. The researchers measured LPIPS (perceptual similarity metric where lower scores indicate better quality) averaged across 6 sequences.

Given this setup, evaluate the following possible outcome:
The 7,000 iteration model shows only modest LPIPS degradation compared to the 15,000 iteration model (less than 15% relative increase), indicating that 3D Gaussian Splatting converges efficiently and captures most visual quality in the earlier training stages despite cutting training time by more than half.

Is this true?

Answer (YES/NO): YES